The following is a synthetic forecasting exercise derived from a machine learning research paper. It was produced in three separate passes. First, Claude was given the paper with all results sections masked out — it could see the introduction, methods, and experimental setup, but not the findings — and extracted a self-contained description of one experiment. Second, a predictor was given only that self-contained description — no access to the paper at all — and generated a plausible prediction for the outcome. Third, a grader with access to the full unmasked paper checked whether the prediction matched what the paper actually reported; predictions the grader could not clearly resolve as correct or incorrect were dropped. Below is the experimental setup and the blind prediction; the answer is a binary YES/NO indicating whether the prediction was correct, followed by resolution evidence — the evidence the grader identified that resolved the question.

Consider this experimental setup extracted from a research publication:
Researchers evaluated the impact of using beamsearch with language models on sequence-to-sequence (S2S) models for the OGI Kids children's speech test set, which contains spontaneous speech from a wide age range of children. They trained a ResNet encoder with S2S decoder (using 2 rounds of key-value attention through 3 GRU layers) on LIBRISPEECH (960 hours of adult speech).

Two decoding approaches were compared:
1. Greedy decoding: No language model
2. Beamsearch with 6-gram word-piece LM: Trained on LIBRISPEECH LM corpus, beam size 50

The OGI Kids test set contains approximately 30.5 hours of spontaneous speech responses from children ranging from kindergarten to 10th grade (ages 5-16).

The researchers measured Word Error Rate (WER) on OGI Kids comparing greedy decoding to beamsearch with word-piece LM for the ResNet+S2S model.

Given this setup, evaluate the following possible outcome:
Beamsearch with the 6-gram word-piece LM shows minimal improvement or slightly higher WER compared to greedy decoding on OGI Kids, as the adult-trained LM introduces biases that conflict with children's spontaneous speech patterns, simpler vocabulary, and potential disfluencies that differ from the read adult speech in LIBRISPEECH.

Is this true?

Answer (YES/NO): NO